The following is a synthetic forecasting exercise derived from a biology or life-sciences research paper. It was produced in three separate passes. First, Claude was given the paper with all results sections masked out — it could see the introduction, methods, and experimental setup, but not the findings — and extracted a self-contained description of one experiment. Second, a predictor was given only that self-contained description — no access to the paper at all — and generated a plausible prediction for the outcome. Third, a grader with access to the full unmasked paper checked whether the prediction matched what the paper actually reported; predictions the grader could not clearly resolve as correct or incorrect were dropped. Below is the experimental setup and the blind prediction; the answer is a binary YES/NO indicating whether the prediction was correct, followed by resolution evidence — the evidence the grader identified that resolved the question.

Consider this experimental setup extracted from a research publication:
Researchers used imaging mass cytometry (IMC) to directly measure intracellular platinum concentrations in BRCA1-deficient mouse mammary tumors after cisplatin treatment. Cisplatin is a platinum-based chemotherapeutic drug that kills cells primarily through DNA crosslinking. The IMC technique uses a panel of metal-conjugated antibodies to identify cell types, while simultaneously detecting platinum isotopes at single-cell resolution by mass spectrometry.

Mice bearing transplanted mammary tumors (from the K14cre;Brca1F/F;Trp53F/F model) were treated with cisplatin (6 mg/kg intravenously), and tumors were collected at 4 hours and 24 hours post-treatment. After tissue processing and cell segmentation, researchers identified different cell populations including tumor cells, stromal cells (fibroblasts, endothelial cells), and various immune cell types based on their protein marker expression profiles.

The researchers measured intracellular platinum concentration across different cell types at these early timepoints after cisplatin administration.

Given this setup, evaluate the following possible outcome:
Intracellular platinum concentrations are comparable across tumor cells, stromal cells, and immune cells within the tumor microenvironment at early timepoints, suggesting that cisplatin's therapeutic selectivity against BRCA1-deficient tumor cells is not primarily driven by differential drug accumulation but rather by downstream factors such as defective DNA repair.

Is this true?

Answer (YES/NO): NO